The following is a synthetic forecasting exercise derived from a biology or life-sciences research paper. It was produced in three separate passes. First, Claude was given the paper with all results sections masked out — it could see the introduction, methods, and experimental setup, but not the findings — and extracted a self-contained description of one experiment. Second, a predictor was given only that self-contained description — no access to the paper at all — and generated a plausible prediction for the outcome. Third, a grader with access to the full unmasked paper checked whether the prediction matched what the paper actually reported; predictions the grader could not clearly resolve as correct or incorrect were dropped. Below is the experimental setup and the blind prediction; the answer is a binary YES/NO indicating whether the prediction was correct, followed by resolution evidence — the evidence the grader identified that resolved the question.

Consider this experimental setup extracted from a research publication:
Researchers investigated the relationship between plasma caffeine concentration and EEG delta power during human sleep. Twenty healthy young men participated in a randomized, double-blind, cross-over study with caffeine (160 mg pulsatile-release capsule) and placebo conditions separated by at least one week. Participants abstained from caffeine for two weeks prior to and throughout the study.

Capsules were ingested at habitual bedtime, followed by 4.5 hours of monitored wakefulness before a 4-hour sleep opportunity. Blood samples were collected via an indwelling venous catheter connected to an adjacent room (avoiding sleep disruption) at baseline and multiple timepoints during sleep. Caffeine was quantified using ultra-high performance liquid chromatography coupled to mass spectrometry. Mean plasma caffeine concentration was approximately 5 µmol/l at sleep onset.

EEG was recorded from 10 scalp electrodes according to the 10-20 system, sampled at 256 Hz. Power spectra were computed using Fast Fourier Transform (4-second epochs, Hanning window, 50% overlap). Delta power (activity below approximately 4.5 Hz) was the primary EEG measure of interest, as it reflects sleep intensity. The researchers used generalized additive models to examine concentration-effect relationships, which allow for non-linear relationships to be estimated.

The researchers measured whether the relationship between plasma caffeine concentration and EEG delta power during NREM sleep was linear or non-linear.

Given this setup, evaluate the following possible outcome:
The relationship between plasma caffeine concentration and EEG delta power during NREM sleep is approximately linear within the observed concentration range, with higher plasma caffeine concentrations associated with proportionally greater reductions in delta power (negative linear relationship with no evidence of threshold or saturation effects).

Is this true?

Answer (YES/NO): NO